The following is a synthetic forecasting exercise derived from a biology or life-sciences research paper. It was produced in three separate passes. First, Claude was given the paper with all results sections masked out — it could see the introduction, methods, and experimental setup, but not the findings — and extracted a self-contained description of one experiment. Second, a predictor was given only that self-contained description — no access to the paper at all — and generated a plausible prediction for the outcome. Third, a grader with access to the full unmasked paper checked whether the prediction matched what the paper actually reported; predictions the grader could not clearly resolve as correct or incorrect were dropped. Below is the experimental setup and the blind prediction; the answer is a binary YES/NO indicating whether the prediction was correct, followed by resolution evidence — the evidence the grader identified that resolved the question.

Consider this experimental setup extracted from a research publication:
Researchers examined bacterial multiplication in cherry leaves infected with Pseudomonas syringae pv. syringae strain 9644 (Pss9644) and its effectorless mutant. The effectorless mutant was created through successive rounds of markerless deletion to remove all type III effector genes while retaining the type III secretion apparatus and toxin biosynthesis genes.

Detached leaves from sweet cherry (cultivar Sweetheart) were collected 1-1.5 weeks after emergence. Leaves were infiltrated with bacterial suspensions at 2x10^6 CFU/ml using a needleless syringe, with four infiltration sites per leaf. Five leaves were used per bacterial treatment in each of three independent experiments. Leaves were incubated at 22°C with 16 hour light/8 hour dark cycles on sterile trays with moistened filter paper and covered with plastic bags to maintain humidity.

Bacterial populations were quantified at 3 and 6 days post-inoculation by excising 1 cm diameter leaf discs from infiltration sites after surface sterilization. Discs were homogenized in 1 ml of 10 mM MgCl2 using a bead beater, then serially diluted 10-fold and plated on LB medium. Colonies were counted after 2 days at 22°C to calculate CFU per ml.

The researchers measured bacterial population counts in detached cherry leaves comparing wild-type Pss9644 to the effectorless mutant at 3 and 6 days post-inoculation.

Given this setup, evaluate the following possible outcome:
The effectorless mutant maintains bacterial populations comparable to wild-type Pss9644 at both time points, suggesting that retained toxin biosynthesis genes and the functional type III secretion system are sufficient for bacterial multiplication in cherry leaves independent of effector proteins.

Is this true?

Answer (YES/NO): NO